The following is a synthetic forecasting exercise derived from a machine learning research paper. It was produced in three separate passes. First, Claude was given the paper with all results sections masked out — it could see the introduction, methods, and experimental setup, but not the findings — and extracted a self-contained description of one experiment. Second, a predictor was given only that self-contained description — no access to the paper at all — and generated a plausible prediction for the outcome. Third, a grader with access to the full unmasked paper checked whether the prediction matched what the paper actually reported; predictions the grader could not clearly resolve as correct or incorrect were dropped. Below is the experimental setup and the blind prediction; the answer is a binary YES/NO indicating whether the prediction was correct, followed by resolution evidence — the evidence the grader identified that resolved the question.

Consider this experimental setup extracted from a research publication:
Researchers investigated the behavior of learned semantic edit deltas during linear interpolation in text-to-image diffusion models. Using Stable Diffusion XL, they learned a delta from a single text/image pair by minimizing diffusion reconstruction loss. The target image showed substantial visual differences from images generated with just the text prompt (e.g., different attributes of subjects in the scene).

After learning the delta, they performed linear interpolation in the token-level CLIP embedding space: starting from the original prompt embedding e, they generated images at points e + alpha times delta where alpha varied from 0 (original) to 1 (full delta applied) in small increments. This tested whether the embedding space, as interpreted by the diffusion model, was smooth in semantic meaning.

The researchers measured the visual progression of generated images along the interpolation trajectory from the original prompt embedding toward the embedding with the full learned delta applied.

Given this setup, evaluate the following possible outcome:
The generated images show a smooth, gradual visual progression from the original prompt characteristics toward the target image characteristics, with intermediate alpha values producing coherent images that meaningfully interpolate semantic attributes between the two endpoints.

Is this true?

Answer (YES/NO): NO